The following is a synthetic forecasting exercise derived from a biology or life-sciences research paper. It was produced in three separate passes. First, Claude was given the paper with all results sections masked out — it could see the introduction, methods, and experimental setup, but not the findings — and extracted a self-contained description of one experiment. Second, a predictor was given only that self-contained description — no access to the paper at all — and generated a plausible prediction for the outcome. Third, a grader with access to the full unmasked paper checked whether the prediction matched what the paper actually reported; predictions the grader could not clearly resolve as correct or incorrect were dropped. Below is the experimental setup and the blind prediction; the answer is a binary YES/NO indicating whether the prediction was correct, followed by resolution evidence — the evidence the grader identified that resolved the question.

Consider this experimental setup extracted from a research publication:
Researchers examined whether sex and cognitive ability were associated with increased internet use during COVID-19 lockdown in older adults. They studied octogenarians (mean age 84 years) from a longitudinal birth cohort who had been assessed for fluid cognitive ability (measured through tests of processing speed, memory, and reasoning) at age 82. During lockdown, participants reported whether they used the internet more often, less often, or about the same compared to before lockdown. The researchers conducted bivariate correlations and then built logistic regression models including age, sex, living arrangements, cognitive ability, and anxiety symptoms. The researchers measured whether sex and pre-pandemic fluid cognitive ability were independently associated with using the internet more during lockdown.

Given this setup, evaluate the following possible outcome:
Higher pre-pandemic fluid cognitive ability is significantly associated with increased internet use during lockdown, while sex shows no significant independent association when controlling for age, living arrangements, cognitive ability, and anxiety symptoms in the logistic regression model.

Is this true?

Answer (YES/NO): NO